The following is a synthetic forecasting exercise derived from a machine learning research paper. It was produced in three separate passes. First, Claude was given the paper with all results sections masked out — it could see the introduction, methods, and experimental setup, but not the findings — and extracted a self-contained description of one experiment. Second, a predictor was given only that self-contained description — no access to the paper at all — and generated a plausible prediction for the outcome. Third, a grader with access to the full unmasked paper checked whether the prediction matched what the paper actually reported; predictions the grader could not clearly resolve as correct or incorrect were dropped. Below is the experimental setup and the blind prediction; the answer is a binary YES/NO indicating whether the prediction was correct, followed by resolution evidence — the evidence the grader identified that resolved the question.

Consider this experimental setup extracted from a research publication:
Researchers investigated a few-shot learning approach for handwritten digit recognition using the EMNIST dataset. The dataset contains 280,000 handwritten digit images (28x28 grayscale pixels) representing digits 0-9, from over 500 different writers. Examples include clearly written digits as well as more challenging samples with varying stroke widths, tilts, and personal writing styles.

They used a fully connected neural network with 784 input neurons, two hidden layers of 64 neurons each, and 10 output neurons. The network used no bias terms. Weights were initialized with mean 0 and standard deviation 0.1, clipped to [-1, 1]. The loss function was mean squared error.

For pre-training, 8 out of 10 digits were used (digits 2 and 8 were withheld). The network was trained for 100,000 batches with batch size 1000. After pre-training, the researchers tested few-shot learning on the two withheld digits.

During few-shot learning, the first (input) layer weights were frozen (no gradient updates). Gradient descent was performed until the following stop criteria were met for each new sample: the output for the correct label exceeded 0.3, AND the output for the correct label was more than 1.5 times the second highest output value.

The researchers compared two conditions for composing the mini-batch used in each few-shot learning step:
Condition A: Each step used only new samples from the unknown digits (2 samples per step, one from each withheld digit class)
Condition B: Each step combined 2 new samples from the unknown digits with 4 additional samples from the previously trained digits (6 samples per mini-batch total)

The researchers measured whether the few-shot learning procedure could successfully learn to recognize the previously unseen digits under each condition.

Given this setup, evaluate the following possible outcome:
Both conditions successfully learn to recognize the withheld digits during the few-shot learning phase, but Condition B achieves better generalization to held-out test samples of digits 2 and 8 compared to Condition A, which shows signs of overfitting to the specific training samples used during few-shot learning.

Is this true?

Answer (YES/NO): NO